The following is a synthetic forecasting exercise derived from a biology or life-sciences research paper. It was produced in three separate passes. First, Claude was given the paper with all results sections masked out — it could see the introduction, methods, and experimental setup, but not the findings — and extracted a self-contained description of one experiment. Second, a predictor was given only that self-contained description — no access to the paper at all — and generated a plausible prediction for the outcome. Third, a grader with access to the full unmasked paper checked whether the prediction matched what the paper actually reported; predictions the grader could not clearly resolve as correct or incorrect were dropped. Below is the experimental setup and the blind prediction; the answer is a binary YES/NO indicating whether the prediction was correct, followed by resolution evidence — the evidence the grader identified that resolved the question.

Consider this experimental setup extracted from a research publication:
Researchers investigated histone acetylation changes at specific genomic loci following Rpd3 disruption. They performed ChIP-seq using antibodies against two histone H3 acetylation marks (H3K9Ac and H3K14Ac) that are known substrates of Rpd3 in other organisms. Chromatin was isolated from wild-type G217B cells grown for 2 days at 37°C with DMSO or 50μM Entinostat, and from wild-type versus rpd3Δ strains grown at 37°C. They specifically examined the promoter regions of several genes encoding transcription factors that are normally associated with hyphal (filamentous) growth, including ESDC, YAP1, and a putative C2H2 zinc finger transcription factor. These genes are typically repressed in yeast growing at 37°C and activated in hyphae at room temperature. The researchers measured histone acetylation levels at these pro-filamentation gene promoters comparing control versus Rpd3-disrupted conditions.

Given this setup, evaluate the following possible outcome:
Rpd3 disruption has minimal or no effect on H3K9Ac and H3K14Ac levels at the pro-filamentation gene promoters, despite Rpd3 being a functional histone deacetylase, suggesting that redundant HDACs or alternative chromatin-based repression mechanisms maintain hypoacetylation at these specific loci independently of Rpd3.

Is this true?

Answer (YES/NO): NO